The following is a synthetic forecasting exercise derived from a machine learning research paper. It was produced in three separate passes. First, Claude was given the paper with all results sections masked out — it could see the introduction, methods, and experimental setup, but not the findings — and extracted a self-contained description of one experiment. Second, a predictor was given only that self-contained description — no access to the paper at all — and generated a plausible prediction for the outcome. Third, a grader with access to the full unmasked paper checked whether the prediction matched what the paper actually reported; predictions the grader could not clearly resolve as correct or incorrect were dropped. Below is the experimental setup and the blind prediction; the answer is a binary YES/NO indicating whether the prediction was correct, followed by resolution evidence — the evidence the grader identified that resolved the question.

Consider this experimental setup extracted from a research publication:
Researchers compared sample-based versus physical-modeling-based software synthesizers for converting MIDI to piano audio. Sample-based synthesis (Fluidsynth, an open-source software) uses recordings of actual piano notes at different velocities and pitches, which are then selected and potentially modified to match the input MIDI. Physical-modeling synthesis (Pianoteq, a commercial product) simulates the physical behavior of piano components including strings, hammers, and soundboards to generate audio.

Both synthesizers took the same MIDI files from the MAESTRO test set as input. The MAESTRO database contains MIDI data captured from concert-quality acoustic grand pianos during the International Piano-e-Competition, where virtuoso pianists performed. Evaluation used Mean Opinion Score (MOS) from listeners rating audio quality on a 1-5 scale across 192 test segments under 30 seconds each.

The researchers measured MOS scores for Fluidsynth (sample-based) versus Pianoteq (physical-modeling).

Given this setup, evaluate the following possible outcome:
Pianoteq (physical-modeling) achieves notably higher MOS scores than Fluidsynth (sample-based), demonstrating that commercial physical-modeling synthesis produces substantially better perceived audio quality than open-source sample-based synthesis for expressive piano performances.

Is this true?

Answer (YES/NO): YES